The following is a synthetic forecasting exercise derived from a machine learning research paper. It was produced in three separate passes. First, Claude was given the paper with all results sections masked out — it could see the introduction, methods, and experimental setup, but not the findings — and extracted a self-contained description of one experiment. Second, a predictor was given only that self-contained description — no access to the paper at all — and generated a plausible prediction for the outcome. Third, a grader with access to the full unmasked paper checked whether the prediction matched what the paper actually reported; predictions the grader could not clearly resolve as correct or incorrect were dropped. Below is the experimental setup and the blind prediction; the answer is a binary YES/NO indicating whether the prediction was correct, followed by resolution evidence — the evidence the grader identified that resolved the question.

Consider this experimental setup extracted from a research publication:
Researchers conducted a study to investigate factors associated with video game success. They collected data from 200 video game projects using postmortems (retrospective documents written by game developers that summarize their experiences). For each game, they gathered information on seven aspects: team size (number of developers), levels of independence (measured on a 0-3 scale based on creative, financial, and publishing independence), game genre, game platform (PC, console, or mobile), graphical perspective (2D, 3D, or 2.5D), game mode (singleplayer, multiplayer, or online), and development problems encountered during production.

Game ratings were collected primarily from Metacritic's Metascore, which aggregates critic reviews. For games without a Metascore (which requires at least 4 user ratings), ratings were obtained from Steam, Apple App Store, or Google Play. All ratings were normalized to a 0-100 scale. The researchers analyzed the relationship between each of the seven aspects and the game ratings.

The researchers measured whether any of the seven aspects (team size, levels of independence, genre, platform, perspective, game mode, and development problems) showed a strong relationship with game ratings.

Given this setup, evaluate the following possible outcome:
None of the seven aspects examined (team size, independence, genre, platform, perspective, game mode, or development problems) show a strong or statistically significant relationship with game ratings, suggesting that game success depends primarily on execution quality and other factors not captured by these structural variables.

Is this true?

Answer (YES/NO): YES